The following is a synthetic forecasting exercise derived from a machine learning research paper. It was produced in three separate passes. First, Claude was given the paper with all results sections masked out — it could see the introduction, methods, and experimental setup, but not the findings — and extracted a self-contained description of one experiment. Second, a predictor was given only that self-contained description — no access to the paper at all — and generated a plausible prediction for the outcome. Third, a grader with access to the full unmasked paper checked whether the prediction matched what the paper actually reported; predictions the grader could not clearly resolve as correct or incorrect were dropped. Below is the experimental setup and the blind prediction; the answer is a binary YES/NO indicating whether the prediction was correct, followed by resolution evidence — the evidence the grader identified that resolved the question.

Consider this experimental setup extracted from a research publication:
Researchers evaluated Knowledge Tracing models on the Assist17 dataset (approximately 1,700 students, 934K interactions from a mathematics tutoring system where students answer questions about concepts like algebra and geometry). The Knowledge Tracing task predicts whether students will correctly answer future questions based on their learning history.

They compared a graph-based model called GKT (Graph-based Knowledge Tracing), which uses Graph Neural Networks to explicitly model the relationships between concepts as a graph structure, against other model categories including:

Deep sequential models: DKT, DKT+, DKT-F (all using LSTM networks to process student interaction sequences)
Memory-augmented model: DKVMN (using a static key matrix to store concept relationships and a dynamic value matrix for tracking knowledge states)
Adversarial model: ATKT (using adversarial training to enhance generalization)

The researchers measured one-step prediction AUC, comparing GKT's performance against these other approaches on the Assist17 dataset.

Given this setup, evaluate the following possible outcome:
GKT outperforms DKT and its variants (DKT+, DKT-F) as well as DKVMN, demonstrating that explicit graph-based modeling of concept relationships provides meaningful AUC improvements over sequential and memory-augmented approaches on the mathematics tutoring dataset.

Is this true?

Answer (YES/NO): NO